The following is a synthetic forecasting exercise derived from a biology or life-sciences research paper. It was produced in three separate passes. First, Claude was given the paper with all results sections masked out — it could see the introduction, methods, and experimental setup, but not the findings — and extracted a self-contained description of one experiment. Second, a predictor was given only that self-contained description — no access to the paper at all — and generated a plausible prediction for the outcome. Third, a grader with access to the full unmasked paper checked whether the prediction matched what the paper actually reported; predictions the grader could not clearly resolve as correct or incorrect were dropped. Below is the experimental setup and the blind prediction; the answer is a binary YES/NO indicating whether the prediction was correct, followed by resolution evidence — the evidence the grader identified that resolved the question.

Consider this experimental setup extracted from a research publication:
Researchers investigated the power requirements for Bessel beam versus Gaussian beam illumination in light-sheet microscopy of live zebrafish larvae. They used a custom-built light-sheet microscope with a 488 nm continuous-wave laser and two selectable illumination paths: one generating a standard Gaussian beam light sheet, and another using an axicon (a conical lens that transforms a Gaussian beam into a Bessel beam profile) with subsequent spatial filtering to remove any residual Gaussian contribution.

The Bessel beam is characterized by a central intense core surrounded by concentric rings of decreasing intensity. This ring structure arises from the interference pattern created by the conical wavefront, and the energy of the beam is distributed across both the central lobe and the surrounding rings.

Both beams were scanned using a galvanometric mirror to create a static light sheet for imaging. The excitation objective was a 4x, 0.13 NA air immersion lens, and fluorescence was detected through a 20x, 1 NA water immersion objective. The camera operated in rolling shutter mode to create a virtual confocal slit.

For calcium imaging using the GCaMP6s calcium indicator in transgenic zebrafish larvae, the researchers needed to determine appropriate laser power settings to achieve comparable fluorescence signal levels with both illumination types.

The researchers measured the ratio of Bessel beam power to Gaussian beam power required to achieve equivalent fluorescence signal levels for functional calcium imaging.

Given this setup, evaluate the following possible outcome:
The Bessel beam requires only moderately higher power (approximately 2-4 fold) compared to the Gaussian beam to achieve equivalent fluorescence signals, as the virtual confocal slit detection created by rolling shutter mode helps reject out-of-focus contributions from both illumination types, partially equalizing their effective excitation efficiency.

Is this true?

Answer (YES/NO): YES